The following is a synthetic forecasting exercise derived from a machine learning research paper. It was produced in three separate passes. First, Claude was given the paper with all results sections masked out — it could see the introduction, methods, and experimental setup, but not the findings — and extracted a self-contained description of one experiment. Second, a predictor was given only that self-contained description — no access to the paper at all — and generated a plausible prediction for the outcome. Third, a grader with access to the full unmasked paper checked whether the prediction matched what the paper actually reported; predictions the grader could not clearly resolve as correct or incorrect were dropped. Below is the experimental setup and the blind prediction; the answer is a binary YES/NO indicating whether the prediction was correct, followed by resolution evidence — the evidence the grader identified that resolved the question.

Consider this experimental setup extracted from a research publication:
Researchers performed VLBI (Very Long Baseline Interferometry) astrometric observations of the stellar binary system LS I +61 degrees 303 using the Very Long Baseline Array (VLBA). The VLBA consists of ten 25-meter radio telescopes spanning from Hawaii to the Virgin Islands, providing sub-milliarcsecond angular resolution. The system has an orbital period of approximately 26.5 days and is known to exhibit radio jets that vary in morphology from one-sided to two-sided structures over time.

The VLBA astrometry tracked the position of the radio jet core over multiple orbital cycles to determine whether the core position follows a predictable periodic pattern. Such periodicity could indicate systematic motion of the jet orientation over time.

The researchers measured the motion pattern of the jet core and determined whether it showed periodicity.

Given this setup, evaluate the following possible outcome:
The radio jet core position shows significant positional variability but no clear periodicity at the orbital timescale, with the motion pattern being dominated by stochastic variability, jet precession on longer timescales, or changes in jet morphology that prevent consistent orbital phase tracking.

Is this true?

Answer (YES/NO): NO